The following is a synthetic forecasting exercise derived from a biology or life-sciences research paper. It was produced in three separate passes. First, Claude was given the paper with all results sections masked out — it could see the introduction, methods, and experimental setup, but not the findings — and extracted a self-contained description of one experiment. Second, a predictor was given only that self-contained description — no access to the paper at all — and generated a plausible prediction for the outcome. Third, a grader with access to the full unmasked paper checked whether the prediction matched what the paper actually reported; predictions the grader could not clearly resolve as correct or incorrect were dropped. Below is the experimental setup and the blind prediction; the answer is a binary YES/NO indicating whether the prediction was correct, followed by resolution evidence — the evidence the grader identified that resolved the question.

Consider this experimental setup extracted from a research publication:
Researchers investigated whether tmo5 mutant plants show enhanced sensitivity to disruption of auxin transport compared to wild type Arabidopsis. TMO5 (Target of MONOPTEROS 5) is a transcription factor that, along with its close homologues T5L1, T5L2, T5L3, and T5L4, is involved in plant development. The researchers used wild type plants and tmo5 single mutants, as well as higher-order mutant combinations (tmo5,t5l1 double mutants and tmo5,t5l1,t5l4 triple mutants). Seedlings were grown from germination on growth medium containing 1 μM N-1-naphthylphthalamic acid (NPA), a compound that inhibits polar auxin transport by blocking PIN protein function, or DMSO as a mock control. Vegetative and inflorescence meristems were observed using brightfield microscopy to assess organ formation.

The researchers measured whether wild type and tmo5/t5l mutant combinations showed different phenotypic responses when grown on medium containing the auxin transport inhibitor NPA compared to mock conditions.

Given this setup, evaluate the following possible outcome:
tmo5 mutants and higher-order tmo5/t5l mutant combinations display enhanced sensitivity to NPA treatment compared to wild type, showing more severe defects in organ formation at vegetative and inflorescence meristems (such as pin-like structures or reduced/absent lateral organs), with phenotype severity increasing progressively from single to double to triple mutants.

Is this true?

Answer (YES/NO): NO